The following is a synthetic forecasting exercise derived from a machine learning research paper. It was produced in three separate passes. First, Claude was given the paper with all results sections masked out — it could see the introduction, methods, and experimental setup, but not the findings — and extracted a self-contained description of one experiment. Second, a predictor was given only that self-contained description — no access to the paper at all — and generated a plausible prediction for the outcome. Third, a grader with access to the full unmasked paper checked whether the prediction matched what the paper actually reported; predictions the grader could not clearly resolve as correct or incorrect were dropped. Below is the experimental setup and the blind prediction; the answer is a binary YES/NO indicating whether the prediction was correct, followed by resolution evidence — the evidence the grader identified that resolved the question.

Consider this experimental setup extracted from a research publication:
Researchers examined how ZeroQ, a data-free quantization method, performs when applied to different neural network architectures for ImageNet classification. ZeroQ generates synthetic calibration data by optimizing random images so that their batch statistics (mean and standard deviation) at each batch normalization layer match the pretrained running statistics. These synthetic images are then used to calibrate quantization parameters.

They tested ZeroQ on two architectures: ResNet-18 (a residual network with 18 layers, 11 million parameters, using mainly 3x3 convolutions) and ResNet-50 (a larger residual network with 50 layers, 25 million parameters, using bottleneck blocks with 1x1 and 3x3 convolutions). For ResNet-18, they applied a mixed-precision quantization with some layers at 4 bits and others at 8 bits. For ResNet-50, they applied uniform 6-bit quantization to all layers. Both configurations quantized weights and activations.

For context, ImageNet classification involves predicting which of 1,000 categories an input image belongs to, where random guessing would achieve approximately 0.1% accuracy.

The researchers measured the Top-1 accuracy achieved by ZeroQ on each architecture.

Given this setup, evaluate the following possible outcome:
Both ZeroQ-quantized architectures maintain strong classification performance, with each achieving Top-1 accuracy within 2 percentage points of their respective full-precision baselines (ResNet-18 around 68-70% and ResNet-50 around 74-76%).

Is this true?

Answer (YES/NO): NO